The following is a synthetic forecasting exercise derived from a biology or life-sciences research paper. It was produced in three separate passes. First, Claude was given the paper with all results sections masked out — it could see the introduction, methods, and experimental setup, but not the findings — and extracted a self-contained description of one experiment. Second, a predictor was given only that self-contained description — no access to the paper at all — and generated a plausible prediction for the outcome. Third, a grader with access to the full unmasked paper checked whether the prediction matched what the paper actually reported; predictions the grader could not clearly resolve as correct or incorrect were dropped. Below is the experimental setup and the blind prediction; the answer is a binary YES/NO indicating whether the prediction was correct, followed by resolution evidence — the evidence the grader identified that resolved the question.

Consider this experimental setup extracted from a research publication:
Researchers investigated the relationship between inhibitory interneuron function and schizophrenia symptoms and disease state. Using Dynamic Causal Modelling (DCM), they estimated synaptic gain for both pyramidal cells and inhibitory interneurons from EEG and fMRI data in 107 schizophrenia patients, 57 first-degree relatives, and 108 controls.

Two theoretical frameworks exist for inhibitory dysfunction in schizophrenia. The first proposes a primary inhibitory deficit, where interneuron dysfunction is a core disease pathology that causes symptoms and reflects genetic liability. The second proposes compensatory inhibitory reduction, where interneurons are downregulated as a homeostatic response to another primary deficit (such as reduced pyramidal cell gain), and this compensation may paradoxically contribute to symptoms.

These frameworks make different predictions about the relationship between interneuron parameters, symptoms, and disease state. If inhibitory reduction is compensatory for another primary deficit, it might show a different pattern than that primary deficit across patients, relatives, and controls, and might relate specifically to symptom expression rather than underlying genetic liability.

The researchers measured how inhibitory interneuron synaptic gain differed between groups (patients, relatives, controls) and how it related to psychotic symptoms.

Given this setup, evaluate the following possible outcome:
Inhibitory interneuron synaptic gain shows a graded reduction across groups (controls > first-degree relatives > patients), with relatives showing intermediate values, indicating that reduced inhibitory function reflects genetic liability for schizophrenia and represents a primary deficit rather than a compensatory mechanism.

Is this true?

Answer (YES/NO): NO